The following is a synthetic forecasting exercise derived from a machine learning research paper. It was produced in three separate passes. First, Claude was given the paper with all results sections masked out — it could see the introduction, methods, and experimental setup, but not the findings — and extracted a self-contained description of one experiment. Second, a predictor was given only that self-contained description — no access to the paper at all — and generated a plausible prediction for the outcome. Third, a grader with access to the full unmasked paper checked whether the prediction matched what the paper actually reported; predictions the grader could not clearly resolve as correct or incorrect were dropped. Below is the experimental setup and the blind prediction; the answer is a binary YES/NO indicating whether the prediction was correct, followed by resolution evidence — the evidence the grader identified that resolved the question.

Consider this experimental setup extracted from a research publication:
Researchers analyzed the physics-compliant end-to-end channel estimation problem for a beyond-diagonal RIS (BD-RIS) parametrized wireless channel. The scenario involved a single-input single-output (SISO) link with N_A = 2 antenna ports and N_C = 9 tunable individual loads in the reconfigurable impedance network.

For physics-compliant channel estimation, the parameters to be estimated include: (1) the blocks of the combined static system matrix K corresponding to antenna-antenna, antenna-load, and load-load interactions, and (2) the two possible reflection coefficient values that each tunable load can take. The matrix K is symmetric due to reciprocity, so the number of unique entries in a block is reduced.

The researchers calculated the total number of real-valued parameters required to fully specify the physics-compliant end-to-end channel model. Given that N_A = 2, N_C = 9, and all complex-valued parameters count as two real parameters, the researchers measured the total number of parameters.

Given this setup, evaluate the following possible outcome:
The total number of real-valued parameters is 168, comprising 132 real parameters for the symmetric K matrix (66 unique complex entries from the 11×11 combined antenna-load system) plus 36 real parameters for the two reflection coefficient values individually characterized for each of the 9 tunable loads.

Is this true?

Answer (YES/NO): NO